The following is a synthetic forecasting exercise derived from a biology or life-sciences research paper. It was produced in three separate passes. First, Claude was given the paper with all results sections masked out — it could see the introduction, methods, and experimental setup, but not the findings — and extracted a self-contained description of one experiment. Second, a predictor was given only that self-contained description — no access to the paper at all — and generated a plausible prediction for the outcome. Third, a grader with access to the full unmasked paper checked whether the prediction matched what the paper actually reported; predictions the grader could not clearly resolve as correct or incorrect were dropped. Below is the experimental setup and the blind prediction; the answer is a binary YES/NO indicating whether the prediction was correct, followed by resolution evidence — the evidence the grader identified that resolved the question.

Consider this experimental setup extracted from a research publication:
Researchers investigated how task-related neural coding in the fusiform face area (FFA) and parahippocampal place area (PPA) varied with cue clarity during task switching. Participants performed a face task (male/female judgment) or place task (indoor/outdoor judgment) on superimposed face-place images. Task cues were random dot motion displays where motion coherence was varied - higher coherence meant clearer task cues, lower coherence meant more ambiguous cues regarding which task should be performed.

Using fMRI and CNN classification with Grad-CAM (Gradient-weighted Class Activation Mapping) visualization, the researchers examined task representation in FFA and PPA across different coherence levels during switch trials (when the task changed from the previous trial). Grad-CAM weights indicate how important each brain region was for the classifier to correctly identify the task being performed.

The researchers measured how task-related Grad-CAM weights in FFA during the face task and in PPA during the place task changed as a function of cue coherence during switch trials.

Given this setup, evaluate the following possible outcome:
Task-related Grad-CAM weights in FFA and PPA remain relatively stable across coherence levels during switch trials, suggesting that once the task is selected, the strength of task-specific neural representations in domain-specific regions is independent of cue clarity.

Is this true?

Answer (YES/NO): NO